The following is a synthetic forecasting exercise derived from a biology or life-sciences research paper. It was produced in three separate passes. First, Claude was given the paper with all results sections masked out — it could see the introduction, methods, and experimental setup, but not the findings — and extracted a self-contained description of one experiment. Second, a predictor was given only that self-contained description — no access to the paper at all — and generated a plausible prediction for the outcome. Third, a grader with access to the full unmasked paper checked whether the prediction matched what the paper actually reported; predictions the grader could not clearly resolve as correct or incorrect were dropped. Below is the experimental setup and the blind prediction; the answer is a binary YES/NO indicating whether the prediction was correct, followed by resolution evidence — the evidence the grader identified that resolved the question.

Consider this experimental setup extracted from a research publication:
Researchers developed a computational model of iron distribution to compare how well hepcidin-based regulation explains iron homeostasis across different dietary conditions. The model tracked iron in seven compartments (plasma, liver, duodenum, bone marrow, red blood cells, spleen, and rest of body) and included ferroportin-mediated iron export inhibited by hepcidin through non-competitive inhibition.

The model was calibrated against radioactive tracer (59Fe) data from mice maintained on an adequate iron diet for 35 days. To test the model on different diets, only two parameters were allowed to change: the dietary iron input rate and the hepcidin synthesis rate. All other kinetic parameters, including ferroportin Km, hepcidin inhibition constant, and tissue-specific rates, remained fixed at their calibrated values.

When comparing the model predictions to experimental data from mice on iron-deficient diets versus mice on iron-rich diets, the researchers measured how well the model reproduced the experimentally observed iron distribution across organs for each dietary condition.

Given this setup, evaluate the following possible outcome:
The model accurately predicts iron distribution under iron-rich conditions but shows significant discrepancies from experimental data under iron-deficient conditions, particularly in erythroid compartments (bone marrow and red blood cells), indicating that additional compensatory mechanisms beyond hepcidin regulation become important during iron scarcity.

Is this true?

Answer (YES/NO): NO